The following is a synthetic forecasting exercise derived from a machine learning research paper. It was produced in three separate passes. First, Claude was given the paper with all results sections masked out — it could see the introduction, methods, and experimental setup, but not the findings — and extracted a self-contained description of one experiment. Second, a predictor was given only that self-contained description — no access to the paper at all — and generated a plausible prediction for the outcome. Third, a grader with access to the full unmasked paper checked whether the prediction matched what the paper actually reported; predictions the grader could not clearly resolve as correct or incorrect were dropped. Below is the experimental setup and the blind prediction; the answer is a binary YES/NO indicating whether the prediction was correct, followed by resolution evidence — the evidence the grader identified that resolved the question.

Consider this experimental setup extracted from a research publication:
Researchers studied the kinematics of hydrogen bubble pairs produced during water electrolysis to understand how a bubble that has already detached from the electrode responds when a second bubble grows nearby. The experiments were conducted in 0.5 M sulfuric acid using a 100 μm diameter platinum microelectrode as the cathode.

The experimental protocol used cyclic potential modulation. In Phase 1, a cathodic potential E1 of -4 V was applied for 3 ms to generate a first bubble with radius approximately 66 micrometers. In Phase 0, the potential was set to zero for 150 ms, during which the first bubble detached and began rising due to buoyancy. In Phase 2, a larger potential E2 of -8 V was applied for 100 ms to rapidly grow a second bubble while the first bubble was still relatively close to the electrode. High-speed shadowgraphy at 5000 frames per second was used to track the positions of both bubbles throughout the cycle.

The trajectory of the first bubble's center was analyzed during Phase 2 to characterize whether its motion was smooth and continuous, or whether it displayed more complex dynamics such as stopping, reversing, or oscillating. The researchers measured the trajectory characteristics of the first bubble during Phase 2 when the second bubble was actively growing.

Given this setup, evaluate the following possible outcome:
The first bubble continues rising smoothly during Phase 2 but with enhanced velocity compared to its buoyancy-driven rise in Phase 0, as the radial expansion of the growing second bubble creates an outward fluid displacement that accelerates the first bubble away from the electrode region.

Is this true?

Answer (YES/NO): NO